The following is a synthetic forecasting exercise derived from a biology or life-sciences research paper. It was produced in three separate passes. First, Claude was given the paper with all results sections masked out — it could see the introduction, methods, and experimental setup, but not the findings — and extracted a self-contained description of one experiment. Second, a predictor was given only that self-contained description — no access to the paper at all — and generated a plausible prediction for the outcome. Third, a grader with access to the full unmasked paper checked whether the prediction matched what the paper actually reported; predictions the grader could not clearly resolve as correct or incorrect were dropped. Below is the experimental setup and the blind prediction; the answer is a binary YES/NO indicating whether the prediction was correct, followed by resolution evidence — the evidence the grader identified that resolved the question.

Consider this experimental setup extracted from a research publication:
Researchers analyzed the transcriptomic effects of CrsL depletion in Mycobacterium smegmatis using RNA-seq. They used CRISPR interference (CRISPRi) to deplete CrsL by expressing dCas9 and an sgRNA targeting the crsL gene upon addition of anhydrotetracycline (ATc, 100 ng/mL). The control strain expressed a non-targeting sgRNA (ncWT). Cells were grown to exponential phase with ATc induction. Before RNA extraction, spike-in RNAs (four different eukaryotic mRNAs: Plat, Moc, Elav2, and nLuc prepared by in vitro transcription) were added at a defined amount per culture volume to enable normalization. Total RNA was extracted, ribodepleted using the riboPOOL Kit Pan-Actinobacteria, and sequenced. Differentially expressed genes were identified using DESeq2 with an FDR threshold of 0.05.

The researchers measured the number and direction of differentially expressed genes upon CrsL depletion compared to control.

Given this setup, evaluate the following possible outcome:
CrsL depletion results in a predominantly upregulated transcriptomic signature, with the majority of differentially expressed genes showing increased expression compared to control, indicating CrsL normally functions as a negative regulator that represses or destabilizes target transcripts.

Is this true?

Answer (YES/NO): NO